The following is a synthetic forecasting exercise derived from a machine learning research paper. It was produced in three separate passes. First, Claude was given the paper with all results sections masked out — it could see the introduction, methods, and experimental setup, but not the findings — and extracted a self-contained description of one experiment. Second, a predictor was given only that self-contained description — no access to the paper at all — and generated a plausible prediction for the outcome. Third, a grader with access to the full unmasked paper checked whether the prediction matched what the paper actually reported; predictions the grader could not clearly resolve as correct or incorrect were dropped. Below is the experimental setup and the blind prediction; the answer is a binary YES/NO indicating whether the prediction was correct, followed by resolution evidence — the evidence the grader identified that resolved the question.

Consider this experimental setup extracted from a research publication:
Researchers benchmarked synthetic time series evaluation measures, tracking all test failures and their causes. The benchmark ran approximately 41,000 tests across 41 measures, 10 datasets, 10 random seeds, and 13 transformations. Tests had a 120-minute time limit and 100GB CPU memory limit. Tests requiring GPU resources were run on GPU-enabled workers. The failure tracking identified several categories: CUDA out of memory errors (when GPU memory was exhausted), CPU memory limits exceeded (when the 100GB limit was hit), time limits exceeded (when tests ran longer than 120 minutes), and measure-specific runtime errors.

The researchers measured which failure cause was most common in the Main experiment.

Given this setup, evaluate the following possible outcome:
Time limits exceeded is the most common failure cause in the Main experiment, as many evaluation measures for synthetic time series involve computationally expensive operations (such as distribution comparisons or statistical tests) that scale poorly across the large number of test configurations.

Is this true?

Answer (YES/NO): NO